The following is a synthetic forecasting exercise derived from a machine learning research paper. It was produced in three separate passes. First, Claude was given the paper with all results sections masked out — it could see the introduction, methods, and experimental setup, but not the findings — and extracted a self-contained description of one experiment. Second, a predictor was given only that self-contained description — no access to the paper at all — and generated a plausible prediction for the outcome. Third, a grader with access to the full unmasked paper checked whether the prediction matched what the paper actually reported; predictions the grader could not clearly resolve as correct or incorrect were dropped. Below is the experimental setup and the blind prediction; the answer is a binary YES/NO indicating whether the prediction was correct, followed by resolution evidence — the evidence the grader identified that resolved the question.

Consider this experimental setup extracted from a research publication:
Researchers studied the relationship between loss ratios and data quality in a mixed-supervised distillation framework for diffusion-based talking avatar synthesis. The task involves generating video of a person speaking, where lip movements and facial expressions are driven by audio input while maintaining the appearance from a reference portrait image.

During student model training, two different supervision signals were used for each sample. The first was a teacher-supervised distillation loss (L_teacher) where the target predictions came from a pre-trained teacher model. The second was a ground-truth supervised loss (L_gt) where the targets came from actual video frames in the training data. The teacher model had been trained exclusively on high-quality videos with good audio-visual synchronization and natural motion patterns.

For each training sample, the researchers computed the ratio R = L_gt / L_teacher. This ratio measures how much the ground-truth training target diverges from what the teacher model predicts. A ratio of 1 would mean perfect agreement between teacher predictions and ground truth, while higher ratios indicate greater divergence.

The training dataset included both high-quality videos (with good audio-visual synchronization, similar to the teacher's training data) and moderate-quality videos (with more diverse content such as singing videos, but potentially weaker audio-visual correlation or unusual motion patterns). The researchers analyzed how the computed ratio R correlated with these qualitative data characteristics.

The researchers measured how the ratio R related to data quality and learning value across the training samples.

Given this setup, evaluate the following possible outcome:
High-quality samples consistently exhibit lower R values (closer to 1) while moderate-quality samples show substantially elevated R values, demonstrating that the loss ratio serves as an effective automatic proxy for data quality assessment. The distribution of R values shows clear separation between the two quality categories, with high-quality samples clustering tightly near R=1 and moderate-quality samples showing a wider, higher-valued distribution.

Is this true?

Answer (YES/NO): NO